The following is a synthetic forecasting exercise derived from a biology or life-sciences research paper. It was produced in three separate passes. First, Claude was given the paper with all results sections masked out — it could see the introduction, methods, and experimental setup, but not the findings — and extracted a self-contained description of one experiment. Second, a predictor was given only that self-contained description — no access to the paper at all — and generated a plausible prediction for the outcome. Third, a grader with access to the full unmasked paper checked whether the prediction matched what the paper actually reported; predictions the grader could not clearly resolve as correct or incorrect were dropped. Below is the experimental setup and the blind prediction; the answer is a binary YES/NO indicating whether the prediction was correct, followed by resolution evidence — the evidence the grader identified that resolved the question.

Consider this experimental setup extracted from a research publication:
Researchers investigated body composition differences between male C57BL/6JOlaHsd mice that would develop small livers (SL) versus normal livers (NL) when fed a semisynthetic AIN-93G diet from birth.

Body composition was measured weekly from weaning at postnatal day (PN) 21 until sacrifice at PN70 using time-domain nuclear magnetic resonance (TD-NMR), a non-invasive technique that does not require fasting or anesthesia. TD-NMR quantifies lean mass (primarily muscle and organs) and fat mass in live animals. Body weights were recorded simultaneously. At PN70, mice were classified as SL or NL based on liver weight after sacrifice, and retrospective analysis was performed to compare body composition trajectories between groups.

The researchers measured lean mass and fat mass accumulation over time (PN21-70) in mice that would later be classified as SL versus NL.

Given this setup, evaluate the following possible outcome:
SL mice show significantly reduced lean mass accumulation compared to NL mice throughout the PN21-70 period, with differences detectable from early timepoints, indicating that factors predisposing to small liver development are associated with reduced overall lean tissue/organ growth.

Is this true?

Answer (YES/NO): NO